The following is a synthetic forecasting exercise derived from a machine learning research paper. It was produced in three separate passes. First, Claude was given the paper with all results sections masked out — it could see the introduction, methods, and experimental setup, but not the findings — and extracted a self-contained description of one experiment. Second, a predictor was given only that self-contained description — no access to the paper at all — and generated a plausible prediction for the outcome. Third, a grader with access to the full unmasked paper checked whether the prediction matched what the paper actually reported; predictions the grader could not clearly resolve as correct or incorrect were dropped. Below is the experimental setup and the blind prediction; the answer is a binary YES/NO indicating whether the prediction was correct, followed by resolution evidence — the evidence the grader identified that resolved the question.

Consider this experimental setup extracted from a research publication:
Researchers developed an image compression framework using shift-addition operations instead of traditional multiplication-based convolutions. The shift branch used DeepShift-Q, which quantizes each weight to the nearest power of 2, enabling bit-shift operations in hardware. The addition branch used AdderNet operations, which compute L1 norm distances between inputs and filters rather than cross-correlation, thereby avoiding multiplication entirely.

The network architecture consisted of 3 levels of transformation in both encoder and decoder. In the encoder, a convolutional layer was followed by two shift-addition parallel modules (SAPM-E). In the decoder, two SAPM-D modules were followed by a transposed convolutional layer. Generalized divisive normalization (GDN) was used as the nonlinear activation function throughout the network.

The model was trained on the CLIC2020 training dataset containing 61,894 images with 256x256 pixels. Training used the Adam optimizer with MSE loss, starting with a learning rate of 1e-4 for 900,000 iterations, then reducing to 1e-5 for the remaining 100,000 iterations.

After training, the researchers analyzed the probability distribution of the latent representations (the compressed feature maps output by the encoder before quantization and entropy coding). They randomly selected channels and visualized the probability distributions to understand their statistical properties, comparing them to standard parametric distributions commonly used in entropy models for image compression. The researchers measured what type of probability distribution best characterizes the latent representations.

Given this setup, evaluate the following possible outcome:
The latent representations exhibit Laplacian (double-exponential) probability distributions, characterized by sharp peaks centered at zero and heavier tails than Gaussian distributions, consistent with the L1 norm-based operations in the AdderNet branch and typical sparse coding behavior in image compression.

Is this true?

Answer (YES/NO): YES